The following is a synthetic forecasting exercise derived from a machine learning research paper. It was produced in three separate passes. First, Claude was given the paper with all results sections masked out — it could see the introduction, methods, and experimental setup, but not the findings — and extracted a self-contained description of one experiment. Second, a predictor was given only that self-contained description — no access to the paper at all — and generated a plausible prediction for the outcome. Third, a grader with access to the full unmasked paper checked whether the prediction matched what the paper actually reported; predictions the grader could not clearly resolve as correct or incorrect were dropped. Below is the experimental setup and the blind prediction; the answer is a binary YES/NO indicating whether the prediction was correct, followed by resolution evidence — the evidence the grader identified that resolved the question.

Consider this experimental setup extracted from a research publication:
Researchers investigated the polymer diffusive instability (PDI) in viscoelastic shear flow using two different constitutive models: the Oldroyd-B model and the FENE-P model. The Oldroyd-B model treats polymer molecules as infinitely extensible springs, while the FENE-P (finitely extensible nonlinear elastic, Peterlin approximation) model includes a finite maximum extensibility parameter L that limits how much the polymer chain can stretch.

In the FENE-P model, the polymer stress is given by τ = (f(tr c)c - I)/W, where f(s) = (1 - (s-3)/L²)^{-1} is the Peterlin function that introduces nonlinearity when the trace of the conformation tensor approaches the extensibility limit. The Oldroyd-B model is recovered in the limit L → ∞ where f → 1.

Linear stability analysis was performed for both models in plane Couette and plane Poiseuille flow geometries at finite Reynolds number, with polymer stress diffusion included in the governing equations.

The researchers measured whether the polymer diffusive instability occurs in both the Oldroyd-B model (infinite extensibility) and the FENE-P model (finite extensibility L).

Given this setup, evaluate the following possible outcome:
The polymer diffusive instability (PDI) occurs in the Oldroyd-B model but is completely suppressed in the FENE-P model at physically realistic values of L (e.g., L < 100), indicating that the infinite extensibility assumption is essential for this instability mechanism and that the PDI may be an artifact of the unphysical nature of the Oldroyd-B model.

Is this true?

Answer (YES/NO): NO